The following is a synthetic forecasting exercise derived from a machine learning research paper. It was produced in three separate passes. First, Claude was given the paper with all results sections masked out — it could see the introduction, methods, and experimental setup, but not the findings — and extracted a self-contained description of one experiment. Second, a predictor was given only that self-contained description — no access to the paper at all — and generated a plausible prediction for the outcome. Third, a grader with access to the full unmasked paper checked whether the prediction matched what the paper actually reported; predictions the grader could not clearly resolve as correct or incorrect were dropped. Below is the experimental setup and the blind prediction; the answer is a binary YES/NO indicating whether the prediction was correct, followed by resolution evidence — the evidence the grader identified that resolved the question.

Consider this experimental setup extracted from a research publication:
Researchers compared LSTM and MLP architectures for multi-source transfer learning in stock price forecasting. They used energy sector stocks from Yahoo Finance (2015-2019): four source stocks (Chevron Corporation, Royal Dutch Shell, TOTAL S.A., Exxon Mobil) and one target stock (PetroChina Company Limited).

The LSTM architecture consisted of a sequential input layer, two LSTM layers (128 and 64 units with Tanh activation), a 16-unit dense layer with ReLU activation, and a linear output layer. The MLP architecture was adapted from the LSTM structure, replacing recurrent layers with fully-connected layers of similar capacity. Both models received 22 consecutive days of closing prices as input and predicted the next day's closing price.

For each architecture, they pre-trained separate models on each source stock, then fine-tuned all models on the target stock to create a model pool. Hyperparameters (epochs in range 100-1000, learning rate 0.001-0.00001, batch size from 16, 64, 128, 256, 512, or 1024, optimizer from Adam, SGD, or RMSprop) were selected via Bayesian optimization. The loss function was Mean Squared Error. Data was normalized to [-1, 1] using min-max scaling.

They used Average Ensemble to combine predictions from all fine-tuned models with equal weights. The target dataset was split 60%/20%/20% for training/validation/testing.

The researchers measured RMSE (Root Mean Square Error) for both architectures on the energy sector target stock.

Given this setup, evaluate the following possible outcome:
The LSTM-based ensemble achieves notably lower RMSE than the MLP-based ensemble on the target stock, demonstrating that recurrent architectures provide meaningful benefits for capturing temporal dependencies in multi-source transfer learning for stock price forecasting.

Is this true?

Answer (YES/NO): NO